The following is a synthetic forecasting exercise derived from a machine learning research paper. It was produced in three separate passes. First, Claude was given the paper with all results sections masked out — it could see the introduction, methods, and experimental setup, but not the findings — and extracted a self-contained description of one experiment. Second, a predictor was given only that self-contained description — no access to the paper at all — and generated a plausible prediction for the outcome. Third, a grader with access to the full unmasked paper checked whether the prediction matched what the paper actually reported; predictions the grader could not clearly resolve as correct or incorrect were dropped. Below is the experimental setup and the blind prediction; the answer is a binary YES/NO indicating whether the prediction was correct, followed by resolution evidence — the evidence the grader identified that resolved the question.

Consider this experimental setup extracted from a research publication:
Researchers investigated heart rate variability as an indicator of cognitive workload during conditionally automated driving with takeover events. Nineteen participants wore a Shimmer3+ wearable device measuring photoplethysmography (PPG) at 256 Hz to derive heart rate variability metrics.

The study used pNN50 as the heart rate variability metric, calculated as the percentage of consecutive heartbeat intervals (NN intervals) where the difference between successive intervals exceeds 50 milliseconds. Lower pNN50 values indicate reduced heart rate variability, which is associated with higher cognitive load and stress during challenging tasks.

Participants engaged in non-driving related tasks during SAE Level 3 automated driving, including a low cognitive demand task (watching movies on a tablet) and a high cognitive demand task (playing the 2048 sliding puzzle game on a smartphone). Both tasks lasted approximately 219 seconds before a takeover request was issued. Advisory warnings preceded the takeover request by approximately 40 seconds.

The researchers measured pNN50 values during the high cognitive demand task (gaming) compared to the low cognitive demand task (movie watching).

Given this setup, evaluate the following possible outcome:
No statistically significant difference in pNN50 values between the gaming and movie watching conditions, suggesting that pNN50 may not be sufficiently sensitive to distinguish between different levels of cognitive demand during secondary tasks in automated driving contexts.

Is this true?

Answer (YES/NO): YES